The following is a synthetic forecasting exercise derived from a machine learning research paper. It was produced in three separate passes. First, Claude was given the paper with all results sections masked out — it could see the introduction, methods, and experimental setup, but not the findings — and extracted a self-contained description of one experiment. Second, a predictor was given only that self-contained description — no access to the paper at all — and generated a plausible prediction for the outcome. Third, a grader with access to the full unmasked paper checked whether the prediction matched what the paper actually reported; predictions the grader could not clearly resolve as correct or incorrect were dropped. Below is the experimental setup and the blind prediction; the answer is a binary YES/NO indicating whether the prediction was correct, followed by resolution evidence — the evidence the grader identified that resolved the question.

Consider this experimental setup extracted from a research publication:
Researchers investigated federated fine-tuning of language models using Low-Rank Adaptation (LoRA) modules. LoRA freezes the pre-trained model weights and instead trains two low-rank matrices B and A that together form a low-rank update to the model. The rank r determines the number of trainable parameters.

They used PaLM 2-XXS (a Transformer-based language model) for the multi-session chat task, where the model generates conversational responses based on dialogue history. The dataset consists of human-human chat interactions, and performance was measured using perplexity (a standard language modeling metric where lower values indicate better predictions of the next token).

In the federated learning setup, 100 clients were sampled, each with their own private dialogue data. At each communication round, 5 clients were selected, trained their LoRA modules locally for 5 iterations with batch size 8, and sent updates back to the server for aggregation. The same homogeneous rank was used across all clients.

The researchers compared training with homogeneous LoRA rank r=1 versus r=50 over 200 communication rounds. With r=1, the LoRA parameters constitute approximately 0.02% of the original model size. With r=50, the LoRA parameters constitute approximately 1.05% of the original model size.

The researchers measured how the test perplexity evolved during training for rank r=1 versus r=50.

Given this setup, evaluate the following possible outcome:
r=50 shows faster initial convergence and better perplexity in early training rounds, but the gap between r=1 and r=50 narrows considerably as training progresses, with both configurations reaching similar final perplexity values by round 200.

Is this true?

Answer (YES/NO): NO